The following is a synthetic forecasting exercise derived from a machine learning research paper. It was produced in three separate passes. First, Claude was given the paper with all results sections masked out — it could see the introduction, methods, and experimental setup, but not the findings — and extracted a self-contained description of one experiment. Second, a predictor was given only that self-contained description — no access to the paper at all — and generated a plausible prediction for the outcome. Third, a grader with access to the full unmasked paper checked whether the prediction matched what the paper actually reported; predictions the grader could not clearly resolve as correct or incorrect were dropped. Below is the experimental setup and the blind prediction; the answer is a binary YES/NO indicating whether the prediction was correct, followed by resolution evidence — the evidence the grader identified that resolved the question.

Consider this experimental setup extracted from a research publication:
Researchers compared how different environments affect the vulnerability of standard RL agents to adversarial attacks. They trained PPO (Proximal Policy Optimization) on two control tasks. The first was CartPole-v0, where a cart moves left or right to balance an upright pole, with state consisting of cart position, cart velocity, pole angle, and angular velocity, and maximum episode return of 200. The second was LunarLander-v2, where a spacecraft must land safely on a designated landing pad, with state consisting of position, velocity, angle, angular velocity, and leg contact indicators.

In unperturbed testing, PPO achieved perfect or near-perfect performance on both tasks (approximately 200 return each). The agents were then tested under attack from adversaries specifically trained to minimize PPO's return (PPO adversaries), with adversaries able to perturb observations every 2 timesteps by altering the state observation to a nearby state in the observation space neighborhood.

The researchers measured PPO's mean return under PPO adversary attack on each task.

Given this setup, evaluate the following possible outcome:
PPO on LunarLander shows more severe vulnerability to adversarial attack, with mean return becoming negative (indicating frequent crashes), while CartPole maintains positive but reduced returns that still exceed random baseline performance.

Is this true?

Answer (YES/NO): YES